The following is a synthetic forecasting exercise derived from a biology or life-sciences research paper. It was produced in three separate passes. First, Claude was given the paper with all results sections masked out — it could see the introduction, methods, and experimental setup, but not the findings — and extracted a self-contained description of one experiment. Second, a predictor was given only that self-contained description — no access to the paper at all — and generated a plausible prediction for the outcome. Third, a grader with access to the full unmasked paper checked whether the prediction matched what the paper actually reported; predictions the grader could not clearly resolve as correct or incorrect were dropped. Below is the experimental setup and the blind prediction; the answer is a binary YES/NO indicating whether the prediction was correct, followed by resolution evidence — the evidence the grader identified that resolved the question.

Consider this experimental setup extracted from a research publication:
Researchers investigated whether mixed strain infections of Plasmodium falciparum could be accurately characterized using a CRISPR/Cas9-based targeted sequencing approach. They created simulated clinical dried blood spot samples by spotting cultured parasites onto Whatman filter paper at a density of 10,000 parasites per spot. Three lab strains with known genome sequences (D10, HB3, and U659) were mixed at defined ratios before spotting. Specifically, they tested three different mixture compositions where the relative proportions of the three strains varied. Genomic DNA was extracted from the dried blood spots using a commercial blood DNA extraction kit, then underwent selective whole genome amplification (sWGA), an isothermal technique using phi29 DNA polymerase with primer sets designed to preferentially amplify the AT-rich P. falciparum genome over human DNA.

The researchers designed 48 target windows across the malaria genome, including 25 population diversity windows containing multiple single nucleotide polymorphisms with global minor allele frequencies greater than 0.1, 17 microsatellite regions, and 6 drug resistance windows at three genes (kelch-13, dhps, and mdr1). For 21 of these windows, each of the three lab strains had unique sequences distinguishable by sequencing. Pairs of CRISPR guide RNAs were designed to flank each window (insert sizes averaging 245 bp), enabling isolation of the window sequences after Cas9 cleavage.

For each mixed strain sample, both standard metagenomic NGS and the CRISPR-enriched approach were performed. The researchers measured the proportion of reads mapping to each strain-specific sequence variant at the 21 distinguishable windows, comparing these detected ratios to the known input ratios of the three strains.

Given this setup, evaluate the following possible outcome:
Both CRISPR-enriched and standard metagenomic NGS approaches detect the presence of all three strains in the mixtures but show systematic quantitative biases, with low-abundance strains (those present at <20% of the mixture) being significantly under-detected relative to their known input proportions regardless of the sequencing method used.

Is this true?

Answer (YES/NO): NO